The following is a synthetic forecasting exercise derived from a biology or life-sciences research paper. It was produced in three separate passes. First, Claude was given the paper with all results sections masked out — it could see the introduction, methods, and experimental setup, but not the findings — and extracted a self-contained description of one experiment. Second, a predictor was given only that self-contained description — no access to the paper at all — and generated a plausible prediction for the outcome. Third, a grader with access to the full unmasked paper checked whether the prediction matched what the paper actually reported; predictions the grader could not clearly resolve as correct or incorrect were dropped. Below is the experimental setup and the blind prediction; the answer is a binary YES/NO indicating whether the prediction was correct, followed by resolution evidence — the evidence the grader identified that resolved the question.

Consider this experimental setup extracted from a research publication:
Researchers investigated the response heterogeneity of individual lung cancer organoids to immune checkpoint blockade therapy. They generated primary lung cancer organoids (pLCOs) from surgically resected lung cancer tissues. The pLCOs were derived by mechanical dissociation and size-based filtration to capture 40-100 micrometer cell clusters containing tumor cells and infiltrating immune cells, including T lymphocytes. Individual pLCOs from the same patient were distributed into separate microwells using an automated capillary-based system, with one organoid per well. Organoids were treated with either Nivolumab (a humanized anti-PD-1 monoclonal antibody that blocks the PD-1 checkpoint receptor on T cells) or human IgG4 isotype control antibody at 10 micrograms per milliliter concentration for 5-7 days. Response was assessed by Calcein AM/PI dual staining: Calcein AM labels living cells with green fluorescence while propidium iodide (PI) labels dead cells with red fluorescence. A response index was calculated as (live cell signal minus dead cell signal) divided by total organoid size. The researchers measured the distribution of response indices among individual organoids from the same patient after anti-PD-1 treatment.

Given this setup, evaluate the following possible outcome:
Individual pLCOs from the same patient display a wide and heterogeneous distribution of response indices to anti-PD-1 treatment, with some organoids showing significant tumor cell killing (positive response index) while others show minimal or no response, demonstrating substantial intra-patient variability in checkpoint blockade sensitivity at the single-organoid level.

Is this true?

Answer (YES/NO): YES